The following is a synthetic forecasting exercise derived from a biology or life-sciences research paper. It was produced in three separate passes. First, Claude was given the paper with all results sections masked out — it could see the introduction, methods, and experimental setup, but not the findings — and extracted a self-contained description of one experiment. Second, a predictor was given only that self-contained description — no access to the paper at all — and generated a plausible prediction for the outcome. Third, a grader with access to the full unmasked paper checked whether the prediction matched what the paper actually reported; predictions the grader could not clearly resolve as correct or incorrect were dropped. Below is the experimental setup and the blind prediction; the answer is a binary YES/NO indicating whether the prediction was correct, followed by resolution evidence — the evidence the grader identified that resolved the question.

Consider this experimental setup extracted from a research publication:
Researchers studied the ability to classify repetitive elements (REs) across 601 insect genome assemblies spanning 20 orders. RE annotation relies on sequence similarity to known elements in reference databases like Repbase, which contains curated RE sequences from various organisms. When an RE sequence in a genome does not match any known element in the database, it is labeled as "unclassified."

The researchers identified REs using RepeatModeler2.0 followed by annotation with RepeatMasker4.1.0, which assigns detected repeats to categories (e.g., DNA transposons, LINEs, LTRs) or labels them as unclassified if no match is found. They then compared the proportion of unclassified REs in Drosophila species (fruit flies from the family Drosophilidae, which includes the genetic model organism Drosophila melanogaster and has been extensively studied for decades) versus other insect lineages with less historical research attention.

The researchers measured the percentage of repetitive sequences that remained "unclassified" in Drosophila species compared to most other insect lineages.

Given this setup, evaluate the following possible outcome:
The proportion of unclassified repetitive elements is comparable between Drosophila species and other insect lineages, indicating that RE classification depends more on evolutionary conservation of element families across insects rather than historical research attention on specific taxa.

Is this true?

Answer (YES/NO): NO